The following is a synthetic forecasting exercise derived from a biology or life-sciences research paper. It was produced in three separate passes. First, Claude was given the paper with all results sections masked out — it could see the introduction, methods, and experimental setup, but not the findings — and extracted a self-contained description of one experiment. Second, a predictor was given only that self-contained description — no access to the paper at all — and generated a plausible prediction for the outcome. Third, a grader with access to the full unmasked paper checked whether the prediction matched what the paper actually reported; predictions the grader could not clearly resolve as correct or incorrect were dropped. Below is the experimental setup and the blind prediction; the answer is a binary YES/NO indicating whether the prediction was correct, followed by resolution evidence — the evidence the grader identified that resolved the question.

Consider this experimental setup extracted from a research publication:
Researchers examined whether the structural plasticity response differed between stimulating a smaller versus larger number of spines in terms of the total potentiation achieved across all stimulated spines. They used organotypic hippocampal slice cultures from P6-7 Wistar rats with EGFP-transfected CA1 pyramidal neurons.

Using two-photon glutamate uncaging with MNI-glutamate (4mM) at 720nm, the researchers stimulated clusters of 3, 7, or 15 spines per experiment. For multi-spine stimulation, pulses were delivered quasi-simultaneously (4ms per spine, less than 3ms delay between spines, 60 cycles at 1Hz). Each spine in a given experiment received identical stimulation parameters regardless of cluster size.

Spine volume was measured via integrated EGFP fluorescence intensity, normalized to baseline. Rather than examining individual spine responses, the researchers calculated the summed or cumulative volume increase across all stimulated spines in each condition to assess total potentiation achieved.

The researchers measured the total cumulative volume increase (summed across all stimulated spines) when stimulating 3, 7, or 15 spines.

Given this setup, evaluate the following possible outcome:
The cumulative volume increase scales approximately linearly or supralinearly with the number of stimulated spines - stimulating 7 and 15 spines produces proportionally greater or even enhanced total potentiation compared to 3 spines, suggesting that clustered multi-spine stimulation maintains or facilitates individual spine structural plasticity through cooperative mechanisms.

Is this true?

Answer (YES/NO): YES